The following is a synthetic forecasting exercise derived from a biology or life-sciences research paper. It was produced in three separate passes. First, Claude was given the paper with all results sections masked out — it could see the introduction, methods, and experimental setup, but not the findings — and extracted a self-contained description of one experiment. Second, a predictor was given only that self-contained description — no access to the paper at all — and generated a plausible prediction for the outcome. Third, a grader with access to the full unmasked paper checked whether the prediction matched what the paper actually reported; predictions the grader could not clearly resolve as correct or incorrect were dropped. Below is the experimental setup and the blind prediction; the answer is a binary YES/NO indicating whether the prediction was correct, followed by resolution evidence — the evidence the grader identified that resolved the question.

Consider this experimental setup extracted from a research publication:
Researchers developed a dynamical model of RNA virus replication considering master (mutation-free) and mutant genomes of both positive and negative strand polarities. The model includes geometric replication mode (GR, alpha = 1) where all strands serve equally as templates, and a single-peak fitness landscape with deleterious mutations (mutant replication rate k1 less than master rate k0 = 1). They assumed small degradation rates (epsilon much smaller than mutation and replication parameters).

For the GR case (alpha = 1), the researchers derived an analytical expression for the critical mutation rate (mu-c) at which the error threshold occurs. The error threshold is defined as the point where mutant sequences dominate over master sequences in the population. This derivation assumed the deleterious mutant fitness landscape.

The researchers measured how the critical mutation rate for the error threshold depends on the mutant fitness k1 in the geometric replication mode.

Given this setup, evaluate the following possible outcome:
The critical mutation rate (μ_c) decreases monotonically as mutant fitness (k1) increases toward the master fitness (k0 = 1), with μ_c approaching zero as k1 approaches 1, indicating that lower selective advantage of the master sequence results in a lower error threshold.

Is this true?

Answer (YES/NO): YES